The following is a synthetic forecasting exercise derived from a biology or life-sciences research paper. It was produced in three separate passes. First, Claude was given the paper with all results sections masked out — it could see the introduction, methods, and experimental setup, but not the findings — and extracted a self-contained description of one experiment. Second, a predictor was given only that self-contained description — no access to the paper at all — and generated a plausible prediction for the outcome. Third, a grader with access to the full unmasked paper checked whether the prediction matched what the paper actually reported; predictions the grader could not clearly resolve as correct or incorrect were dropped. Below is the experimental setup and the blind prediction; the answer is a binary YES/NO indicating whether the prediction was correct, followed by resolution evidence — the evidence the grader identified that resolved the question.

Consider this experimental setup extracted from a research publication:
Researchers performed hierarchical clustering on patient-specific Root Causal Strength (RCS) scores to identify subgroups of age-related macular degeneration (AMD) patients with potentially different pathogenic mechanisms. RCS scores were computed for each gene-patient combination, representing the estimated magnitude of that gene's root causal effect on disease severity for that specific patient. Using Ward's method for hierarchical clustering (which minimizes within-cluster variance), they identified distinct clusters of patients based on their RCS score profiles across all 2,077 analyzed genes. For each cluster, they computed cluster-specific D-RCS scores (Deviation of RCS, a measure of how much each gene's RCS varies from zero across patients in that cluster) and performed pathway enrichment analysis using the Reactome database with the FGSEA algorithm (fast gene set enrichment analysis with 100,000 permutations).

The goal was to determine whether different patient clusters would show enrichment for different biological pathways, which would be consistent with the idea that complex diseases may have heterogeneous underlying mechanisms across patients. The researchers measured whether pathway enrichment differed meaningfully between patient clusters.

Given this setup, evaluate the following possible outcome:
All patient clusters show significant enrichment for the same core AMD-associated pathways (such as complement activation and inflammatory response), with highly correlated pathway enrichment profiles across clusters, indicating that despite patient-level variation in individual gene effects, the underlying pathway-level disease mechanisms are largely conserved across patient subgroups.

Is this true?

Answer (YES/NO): NO